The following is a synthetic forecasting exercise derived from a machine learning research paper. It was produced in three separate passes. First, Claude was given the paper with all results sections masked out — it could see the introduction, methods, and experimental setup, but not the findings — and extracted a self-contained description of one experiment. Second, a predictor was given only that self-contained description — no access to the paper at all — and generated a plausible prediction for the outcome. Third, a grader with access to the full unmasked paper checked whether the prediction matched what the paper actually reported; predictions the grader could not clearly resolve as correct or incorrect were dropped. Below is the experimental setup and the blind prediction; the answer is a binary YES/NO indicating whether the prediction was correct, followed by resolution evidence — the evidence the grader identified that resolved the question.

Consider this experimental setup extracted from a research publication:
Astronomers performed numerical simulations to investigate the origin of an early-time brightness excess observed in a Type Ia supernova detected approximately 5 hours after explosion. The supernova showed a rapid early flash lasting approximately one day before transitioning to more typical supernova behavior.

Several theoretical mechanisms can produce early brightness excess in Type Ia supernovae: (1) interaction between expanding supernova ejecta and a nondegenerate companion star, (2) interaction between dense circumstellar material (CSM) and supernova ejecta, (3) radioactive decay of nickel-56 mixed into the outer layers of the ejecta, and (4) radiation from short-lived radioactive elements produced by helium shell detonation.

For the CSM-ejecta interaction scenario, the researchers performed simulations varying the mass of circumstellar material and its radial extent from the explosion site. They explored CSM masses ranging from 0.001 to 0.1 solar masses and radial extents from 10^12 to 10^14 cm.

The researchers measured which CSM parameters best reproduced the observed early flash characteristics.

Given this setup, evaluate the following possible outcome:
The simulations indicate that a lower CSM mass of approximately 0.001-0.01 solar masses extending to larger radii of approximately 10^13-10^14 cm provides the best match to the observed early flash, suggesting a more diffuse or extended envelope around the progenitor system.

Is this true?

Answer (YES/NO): NO